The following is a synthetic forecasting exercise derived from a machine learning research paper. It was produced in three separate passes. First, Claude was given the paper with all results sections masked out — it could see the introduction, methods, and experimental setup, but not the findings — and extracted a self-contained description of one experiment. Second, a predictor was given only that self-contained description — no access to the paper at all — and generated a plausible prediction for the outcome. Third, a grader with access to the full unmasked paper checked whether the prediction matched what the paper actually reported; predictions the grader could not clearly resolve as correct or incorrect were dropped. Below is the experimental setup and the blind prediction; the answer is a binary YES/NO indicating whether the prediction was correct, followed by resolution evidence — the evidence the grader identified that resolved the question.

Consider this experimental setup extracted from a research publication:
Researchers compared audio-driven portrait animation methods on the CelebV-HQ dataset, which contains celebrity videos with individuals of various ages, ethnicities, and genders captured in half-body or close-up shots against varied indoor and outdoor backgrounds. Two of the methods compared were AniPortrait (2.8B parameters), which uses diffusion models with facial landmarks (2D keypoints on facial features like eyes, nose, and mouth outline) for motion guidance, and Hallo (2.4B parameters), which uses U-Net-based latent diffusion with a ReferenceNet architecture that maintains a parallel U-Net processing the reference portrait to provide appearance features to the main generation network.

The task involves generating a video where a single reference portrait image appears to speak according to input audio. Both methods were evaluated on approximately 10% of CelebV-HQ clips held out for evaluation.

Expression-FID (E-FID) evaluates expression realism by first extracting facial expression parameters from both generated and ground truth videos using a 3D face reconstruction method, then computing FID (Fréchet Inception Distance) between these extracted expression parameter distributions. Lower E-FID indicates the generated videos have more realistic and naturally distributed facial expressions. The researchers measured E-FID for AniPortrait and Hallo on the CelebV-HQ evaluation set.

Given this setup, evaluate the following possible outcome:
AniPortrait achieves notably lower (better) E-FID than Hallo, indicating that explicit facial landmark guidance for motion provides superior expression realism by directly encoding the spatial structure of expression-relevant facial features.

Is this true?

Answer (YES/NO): NO